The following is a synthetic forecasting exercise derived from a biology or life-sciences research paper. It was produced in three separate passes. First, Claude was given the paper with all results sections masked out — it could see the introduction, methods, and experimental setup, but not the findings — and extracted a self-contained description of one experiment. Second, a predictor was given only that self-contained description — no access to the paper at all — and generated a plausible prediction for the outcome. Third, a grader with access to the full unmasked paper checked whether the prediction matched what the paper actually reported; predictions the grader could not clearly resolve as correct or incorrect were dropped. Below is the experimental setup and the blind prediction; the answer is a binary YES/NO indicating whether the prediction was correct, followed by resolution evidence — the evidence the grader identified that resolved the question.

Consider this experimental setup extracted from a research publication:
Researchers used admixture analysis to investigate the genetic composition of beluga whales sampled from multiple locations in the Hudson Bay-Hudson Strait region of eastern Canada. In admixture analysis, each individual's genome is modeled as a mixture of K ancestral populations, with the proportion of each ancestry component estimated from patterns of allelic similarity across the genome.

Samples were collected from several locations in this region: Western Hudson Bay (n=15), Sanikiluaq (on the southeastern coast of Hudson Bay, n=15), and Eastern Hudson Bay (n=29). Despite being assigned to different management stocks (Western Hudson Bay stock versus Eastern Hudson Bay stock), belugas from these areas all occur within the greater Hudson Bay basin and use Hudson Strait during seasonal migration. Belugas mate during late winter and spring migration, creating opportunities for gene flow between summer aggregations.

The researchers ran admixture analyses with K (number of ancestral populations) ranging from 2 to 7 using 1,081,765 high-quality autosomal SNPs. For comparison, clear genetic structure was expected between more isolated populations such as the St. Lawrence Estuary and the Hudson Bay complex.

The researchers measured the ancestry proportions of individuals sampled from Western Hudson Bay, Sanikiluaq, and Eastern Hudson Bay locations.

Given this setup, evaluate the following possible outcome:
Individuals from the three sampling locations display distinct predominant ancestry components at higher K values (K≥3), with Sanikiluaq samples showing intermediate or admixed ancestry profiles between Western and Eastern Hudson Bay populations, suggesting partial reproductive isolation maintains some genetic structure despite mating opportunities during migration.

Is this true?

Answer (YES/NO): NO